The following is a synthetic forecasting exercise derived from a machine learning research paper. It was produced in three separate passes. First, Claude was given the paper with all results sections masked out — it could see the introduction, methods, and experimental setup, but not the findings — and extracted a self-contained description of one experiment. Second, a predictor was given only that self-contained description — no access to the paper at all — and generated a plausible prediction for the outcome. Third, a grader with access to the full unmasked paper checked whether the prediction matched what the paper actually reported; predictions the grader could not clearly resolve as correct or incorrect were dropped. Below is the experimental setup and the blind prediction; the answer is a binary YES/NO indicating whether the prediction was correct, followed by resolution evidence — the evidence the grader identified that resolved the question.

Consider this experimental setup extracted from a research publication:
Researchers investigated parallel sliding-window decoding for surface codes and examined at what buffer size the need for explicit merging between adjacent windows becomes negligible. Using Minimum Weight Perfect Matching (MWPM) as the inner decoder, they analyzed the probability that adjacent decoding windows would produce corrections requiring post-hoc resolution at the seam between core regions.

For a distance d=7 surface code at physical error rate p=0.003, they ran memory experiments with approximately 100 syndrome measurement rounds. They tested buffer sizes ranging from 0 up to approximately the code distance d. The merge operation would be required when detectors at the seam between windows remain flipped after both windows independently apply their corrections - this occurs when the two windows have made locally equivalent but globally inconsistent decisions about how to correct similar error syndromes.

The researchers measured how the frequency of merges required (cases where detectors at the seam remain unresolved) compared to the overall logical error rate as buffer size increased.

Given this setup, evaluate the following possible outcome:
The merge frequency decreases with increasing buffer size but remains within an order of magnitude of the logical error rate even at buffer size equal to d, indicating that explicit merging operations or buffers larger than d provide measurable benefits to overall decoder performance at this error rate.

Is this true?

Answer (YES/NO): NO